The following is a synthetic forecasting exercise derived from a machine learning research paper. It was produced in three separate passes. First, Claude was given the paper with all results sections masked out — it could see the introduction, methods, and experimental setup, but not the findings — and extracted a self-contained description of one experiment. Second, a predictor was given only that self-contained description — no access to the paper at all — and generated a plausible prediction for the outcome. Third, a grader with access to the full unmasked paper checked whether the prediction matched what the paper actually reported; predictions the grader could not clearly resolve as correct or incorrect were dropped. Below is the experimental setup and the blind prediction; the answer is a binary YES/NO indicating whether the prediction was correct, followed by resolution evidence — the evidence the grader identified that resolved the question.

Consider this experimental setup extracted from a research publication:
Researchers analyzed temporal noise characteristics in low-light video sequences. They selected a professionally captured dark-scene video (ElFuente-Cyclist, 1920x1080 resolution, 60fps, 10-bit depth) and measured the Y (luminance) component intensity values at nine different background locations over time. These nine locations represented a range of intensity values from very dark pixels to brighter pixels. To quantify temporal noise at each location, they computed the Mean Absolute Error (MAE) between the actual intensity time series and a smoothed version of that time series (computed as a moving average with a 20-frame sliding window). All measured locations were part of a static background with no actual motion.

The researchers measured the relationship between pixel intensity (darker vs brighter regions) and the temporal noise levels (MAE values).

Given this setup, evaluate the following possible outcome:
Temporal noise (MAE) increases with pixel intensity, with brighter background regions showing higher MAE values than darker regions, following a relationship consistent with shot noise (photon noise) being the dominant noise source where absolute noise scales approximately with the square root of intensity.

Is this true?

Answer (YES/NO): NO